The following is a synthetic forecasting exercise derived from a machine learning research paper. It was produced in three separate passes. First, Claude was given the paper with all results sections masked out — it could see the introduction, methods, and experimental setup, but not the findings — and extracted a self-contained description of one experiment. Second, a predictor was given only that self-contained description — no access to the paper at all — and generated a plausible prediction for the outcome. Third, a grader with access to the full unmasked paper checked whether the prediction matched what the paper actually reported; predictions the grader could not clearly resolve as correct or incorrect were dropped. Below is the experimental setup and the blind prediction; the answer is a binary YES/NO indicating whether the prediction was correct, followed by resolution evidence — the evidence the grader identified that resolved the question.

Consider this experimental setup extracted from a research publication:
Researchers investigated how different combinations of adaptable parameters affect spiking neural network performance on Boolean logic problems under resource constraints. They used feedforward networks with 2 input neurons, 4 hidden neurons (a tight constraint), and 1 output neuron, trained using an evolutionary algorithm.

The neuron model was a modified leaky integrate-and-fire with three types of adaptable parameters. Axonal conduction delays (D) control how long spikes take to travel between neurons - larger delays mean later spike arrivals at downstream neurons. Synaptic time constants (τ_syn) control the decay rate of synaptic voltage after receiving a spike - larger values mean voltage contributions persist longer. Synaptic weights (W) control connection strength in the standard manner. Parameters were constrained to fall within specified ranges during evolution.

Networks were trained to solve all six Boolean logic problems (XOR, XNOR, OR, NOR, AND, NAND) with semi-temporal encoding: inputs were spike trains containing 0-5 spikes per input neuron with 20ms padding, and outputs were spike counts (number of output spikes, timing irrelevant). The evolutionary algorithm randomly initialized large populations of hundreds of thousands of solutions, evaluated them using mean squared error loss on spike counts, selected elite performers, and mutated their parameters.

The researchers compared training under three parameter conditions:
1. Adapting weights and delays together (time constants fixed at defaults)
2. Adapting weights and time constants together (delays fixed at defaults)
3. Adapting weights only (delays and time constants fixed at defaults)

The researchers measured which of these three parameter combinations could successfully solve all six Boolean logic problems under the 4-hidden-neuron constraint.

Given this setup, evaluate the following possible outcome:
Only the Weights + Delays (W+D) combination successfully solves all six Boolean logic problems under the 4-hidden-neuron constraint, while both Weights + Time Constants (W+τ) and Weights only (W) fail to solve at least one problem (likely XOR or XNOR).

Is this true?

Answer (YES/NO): NO